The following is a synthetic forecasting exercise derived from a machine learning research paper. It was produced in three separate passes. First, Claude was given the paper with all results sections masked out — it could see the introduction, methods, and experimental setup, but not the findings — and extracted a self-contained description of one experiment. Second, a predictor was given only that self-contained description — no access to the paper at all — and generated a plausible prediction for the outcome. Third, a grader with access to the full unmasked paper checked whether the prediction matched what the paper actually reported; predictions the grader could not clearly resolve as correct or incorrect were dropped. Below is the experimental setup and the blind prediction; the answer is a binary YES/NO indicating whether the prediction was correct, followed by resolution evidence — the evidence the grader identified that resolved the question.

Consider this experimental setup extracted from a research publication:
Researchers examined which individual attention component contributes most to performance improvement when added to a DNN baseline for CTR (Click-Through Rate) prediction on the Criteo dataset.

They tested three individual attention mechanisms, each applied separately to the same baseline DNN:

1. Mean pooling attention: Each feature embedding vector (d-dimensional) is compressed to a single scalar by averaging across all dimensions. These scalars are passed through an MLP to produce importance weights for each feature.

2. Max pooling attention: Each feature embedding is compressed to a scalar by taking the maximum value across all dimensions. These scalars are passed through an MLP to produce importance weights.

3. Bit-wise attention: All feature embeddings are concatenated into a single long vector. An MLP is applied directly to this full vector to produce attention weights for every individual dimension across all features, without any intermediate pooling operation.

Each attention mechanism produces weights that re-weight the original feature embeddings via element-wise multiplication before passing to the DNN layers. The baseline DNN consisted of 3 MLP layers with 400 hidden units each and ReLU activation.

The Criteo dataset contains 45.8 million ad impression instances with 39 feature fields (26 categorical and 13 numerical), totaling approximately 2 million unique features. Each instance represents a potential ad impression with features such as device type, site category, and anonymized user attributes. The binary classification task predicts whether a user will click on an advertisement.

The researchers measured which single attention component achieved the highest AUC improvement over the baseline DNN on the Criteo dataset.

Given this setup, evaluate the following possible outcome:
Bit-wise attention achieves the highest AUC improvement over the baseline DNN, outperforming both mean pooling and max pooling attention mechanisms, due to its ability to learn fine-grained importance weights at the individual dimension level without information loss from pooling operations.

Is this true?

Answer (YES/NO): YES